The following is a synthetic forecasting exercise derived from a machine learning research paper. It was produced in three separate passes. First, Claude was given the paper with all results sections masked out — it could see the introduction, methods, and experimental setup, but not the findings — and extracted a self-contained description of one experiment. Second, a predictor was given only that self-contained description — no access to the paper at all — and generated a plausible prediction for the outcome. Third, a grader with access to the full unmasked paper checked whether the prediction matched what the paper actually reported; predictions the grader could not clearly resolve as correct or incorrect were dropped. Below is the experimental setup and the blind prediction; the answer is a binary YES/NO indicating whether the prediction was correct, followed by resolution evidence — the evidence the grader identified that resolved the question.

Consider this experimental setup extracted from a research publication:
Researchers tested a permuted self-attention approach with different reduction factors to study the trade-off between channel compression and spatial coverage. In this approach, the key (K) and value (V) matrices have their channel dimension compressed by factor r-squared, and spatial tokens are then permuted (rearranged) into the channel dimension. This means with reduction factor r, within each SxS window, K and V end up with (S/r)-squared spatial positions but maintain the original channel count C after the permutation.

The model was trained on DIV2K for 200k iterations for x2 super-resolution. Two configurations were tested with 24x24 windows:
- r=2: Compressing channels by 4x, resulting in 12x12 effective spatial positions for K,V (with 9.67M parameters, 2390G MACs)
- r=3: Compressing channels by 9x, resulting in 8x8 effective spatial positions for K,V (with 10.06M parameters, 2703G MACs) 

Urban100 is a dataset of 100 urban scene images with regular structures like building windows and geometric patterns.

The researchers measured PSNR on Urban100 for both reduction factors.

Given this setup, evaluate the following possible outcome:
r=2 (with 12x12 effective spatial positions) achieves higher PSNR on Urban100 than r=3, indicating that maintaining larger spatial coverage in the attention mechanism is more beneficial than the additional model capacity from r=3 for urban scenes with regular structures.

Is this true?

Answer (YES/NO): YES